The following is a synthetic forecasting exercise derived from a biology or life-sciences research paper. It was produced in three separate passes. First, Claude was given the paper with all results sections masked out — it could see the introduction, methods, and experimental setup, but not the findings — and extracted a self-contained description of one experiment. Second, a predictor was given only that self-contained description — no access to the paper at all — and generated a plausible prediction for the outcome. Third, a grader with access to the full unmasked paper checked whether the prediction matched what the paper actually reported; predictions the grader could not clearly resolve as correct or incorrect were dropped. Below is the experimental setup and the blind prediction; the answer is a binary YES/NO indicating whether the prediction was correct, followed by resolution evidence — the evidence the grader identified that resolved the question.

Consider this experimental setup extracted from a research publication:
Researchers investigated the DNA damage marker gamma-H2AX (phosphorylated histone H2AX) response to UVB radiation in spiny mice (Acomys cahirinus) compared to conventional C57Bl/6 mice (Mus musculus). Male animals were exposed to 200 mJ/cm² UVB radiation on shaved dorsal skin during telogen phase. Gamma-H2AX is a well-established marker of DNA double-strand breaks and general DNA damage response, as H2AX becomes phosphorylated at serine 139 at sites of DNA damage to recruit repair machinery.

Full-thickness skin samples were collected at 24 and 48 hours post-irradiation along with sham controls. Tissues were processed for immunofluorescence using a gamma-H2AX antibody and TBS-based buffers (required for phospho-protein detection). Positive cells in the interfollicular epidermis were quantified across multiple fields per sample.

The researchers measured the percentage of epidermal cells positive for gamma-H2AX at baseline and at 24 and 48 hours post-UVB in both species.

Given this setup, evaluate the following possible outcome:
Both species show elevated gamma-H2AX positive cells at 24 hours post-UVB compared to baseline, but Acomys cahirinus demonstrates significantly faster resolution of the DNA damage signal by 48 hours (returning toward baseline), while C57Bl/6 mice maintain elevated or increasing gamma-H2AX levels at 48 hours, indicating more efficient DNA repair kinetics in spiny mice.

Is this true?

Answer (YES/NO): NO